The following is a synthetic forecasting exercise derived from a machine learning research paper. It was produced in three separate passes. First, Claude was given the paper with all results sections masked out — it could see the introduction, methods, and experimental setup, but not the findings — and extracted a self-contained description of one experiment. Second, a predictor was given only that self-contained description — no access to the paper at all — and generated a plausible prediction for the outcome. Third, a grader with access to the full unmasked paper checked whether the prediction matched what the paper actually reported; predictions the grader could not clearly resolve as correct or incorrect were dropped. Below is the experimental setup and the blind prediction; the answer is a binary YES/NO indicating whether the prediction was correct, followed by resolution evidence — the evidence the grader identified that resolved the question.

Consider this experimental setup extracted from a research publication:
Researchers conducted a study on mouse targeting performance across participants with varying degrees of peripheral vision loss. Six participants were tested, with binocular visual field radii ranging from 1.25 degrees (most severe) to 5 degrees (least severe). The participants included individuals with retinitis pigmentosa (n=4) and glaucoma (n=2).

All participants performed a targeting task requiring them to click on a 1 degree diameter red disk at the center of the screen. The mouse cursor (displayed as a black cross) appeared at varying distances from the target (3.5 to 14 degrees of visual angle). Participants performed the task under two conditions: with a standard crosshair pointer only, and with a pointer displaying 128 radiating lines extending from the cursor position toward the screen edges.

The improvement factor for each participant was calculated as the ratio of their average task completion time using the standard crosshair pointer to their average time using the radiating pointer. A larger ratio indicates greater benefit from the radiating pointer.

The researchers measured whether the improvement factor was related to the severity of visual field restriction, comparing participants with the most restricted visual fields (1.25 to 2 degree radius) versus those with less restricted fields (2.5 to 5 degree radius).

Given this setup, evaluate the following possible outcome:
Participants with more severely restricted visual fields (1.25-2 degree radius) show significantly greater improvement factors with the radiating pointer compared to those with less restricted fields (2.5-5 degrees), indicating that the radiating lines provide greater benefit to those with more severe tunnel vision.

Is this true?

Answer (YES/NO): YES